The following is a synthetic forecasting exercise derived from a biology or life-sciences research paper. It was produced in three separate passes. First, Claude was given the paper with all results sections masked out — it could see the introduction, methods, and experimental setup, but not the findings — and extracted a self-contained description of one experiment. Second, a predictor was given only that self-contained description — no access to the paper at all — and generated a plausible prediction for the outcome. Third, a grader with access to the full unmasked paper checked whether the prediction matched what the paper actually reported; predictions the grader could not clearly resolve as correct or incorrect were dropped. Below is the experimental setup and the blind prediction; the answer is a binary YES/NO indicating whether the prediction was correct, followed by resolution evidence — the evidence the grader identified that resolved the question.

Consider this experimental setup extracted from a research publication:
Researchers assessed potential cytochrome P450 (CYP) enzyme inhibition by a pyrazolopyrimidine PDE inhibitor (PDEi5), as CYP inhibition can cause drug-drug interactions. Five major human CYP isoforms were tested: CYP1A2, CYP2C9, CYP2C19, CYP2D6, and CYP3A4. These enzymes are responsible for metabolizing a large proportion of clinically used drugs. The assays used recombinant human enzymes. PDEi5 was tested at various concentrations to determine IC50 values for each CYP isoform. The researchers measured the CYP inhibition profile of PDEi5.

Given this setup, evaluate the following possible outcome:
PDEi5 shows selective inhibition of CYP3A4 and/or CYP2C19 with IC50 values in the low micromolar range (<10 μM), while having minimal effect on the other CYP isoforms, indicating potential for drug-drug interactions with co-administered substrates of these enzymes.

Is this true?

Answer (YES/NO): NO